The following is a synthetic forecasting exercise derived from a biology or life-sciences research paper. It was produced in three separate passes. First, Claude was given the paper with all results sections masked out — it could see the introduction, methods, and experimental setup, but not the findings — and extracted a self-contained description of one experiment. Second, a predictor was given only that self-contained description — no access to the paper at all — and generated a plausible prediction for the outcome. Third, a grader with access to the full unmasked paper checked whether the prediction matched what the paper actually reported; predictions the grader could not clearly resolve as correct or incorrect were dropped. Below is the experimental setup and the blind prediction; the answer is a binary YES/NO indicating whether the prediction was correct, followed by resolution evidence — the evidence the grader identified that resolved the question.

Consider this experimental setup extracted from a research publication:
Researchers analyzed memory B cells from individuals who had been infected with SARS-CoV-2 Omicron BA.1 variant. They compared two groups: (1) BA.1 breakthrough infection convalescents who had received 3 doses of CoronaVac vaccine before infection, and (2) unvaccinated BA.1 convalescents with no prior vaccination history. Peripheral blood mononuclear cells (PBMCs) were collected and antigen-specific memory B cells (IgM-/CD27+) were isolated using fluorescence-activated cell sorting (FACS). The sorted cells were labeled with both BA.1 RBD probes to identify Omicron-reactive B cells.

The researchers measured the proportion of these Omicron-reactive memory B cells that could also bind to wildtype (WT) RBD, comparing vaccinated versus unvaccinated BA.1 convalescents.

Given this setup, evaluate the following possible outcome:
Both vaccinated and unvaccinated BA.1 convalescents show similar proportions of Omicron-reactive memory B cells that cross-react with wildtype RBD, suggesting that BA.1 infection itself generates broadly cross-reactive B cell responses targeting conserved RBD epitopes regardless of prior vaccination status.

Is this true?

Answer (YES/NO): NO